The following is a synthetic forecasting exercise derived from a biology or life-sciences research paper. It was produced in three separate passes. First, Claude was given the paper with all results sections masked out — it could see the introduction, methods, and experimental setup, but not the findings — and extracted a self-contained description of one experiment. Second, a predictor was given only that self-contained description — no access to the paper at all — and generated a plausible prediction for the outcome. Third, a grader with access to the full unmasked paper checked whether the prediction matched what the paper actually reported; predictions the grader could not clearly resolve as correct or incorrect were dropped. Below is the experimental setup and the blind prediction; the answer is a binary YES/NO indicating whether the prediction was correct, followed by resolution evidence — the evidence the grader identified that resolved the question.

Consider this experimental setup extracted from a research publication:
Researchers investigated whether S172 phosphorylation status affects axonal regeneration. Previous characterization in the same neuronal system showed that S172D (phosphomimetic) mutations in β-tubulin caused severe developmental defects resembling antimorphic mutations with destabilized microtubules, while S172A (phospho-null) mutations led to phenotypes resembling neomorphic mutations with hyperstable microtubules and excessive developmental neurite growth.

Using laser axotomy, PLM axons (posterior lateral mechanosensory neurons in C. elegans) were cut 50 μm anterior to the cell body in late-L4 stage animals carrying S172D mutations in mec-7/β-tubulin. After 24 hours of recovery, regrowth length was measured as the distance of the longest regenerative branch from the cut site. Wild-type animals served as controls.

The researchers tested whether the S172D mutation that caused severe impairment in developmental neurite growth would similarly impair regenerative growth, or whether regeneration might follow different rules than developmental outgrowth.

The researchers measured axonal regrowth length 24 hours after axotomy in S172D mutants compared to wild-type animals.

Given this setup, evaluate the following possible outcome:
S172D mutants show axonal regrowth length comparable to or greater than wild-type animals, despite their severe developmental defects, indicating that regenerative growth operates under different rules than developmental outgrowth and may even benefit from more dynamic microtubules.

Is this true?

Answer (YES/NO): NO